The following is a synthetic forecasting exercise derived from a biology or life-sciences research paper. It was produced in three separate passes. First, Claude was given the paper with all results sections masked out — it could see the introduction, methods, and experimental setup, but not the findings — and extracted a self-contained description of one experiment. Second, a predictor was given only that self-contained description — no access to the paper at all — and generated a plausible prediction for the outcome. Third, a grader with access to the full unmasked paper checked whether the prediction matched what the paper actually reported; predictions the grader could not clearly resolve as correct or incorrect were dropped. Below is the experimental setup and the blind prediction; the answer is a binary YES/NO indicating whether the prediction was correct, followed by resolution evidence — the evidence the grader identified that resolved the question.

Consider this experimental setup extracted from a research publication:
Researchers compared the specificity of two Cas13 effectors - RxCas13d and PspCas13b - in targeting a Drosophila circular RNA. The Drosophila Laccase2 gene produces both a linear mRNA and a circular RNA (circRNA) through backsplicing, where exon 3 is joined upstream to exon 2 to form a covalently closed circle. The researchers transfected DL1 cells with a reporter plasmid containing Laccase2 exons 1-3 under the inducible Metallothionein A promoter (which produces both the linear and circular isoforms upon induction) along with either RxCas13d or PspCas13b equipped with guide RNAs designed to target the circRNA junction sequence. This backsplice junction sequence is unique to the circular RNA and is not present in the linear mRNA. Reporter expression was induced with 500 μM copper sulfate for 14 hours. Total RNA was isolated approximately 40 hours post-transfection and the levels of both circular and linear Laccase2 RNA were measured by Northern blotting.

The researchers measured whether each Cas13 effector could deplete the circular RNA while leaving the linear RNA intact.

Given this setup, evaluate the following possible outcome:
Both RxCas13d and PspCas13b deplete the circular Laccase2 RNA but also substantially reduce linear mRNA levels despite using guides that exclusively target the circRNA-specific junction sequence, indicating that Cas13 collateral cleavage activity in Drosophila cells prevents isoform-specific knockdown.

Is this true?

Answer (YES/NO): NO